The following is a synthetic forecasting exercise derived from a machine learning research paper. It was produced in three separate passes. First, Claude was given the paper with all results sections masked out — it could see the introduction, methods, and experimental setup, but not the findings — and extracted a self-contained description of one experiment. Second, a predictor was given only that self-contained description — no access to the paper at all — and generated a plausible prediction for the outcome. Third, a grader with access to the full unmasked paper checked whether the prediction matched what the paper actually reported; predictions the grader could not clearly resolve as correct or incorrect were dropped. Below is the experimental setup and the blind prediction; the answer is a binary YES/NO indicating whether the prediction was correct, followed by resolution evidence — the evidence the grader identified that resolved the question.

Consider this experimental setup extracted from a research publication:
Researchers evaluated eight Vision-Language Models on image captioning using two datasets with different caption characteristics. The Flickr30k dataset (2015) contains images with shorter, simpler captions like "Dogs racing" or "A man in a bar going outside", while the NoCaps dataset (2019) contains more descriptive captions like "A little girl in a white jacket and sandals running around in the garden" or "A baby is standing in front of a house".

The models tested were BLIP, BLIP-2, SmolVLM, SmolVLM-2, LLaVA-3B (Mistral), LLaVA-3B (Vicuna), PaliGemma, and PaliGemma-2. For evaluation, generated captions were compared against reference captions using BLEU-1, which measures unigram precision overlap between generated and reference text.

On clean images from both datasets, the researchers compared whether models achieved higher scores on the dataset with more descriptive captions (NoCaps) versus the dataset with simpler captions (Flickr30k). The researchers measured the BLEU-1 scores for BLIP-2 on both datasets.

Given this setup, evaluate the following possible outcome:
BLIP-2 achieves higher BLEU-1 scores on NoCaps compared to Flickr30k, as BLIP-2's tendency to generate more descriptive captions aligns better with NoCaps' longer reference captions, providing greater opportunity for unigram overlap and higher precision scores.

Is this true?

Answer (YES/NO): YES